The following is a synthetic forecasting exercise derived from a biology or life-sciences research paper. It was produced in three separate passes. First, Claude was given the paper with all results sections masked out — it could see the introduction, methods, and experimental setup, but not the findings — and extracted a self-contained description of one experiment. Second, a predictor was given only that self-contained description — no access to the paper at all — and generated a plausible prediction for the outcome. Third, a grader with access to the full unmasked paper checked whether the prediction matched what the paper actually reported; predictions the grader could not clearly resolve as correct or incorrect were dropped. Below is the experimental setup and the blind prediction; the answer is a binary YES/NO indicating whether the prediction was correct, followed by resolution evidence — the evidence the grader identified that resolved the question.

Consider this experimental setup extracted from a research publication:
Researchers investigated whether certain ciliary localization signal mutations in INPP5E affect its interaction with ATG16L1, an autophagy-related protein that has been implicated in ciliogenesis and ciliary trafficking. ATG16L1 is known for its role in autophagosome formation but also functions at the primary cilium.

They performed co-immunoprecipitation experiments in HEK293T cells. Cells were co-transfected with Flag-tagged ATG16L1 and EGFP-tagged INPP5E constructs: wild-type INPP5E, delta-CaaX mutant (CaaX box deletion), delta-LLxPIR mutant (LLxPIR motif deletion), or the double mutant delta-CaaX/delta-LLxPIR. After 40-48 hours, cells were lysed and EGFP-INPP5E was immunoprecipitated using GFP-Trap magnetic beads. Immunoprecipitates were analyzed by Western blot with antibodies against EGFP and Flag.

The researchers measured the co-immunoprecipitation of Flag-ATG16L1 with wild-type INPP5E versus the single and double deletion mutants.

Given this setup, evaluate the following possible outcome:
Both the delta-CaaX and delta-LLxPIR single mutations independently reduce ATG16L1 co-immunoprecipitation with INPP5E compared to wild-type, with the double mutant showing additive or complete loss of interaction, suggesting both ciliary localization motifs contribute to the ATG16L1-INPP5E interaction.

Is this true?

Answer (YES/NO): NO